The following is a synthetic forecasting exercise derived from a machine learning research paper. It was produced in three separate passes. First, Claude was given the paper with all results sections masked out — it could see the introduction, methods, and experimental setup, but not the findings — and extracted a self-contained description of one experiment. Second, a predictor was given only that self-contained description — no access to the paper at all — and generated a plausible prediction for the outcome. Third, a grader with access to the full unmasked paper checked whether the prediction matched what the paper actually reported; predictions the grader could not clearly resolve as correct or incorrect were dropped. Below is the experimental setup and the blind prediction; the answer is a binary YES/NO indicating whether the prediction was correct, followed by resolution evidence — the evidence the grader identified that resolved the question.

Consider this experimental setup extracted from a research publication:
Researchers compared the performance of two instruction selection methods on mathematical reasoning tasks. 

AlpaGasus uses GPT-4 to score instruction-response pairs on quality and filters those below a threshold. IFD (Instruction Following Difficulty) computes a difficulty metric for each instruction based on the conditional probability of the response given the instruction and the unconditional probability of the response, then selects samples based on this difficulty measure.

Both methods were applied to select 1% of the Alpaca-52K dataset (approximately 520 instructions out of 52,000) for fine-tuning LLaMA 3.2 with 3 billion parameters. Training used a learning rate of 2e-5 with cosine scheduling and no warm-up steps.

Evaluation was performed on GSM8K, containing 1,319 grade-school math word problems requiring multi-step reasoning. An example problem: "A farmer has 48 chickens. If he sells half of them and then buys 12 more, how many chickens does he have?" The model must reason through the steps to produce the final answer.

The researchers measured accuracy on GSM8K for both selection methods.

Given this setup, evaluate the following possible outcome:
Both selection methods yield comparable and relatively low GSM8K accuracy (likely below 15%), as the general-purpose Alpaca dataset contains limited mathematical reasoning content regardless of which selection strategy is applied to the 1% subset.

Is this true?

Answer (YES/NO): NO